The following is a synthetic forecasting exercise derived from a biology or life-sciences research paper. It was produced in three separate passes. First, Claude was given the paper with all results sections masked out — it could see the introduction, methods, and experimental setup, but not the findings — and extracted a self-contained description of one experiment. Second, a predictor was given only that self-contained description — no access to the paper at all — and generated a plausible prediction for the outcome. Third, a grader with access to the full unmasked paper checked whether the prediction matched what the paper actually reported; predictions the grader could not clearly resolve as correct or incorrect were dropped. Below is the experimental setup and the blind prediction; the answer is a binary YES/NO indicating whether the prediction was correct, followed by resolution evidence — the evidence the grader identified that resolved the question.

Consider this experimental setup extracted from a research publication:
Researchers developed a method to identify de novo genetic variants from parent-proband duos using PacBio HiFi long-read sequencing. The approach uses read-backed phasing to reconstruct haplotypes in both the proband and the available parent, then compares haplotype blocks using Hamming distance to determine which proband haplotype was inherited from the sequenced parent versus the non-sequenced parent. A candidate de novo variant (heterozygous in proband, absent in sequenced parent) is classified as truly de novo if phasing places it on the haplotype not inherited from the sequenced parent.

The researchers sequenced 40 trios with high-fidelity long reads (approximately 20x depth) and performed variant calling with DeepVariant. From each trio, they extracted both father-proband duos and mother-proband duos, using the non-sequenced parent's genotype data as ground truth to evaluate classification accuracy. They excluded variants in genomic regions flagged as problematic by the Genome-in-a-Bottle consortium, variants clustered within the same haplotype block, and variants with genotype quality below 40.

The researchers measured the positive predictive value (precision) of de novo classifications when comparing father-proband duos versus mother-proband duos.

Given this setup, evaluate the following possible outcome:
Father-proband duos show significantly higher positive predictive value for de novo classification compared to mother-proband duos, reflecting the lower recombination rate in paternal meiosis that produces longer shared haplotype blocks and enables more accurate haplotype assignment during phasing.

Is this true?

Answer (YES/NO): NO